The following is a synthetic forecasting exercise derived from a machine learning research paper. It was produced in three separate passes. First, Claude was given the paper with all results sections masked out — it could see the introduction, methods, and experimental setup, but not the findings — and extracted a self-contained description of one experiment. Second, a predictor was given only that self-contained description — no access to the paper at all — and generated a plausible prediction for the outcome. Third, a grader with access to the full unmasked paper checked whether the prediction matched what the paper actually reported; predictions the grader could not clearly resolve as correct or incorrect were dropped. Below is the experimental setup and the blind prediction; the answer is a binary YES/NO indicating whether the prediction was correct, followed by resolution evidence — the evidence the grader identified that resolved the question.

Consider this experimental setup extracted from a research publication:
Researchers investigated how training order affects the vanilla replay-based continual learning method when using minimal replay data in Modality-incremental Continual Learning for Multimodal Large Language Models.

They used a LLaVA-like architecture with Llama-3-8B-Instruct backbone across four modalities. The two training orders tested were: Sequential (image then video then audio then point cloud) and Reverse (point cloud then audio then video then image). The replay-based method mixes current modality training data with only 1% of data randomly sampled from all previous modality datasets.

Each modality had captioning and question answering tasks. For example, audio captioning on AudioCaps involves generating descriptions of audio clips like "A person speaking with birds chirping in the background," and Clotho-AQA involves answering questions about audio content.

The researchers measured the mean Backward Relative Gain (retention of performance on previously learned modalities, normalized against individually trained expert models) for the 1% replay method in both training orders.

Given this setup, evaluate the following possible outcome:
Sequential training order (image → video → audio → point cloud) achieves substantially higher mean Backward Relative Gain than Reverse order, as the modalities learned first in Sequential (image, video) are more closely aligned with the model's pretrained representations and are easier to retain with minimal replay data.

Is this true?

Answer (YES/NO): YES